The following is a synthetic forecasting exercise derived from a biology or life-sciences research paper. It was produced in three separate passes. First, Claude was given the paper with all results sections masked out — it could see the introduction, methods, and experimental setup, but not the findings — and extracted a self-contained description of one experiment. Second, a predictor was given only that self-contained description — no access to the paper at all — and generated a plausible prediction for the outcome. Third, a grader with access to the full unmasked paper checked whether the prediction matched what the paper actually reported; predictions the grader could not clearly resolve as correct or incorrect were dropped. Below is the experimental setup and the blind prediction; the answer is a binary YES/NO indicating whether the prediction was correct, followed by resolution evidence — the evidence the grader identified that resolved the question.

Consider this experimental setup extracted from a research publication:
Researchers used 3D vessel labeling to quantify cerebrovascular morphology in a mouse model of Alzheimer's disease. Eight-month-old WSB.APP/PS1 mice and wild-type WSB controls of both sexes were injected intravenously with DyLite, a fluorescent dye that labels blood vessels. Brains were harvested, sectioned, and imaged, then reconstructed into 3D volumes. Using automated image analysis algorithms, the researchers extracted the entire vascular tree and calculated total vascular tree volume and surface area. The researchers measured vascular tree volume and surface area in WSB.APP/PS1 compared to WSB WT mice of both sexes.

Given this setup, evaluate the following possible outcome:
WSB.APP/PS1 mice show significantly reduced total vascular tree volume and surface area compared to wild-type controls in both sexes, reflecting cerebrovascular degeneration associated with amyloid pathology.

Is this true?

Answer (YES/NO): NO